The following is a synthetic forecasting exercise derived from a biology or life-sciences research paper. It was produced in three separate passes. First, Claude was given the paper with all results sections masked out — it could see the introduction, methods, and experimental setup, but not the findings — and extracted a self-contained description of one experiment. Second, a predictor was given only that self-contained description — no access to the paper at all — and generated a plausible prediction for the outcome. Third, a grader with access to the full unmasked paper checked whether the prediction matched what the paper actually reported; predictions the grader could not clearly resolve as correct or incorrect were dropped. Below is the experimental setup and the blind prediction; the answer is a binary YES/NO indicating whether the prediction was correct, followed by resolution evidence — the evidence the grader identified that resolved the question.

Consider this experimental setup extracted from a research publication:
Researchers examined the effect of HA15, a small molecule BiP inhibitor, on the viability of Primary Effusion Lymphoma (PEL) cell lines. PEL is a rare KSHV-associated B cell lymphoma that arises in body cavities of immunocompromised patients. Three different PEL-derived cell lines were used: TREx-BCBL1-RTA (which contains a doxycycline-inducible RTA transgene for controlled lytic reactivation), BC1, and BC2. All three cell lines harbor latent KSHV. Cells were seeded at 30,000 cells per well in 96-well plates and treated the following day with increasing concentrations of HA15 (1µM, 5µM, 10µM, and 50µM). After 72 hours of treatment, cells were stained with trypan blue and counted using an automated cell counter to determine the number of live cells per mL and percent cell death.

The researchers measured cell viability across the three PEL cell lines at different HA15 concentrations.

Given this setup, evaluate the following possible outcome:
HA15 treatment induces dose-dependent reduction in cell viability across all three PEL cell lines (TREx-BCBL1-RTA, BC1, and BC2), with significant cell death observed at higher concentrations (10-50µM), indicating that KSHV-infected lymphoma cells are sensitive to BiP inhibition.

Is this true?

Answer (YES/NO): NO